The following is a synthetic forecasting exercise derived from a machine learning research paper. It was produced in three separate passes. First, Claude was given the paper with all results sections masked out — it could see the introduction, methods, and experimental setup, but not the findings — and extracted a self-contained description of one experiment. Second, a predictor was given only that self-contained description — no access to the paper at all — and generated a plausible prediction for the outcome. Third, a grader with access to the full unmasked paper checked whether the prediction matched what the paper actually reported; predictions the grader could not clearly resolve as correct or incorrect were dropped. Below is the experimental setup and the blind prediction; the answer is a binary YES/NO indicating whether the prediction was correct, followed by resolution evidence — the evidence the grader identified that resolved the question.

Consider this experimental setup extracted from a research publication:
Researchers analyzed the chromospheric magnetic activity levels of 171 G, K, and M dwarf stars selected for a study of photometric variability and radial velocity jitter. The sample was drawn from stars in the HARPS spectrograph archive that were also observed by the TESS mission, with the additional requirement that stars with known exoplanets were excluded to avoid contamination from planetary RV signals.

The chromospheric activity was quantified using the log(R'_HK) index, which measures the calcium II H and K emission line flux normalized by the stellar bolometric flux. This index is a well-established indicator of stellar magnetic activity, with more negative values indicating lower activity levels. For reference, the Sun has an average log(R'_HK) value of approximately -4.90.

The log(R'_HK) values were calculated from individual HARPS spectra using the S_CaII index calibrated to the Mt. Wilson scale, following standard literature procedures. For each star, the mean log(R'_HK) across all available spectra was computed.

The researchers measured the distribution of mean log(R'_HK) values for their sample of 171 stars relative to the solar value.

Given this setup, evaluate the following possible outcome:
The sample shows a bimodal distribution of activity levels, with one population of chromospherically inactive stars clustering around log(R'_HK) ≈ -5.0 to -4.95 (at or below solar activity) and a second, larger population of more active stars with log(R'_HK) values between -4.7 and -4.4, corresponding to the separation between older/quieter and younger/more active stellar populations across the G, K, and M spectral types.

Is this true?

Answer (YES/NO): NO